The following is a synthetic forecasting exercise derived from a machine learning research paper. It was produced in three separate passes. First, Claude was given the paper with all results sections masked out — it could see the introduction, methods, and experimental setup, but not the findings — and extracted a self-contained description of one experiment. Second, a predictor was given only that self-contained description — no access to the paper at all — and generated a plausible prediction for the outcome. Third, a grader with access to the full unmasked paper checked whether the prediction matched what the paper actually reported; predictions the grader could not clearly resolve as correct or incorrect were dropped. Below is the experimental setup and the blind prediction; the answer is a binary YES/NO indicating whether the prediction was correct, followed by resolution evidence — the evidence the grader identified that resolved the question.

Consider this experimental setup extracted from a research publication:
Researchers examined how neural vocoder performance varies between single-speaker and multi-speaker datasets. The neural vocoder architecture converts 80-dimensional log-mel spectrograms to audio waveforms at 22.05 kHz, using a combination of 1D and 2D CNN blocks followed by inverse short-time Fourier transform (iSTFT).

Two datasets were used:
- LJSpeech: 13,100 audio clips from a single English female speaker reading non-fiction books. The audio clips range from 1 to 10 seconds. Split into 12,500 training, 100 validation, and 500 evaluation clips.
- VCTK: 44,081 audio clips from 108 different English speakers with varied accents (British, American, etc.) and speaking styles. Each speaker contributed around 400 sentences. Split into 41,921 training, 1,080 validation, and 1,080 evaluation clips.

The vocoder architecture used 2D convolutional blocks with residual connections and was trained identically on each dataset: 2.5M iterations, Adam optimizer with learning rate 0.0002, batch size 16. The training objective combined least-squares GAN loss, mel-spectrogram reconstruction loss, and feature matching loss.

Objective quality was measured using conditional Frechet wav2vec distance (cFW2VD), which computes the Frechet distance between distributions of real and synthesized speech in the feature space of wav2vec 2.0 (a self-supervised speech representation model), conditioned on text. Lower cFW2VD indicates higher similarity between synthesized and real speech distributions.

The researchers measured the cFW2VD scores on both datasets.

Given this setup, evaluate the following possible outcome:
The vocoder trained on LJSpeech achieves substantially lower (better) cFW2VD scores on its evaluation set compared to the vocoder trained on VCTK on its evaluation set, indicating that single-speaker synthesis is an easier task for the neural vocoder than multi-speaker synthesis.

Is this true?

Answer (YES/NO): YES